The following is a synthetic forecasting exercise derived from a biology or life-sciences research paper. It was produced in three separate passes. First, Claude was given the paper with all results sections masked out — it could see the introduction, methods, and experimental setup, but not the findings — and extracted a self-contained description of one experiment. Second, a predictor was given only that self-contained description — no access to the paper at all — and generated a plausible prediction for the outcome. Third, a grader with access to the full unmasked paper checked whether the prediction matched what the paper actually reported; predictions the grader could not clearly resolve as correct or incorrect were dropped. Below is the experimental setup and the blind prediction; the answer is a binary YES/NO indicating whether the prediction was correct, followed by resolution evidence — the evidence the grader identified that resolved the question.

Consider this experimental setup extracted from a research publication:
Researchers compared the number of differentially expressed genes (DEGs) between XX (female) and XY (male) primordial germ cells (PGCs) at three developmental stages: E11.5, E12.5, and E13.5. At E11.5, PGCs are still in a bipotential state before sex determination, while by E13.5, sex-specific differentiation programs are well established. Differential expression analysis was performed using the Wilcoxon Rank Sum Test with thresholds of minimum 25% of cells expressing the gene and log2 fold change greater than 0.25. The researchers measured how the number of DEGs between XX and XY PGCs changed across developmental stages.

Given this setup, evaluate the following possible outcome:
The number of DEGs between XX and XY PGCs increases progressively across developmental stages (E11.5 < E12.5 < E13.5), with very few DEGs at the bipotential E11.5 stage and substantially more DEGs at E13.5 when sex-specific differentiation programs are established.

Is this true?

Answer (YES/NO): YES